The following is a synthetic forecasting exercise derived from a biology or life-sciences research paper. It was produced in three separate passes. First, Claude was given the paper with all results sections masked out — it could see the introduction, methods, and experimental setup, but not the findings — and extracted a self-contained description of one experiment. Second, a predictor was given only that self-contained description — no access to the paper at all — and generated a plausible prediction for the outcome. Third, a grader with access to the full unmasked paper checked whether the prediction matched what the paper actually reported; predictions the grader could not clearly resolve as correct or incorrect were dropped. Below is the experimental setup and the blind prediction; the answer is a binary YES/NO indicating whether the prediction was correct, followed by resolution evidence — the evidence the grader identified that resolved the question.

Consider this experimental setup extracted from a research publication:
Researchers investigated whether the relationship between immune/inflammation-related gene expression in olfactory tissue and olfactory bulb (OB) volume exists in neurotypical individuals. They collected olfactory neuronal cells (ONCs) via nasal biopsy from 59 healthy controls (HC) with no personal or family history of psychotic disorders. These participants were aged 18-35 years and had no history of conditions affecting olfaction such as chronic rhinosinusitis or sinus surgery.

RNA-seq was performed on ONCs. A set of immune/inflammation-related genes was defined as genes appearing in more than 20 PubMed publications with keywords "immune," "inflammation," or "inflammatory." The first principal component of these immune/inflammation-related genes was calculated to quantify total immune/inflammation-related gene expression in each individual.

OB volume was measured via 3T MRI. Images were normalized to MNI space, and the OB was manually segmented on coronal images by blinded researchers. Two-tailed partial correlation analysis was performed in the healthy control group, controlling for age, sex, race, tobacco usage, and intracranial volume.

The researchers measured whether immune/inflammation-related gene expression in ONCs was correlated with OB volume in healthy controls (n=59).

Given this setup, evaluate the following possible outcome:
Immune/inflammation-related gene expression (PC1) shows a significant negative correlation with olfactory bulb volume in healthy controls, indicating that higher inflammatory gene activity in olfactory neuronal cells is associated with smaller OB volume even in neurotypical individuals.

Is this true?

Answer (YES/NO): NO